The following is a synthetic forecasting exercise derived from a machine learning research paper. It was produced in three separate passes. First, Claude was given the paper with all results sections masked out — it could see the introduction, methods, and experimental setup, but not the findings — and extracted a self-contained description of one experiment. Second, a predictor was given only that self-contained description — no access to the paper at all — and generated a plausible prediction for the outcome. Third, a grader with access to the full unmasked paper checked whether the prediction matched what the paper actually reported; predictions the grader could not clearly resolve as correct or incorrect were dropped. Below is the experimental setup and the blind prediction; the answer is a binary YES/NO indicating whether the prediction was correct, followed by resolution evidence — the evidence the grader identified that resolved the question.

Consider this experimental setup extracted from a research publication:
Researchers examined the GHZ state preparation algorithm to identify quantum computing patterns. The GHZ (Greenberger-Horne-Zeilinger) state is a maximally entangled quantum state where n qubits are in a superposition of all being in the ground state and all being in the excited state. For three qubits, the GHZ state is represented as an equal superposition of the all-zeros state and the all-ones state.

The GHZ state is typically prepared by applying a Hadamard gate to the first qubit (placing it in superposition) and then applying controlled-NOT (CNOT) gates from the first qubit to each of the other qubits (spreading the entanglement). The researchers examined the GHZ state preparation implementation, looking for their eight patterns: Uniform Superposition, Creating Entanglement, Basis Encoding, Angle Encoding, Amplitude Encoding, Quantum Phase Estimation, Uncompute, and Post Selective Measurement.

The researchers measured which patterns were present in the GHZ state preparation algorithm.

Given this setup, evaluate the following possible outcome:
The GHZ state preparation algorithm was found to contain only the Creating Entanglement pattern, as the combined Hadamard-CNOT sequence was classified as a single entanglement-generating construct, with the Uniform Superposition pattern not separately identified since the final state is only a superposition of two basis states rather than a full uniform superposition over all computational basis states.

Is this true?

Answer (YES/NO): NO